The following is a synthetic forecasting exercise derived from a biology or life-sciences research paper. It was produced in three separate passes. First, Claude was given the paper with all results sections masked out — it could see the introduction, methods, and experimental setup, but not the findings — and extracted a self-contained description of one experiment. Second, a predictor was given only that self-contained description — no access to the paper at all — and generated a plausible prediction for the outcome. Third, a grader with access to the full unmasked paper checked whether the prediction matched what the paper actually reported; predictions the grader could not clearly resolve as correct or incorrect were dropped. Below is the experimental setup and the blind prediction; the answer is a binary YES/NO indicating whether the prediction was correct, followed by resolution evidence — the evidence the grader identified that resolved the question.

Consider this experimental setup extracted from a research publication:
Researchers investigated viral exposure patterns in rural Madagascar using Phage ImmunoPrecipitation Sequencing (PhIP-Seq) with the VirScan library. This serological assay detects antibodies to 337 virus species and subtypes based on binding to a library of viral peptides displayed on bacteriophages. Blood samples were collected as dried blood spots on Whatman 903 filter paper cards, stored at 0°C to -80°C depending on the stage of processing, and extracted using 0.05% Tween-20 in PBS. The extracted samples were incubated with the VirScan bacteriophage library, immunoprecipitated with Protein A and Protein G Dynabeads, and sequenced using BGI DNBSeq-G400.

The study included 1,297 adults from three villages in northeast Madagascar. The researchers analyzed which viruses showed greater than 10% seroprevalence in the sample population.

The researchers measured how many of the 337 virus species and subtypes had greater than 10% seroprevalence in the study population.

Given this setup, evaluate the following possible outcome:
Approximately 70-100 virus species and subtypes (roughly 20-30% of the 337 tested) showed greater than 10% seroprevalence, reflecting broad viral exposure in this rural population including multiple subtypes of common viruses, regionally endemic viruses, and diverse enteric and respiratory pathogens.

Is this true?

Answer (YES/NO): NO